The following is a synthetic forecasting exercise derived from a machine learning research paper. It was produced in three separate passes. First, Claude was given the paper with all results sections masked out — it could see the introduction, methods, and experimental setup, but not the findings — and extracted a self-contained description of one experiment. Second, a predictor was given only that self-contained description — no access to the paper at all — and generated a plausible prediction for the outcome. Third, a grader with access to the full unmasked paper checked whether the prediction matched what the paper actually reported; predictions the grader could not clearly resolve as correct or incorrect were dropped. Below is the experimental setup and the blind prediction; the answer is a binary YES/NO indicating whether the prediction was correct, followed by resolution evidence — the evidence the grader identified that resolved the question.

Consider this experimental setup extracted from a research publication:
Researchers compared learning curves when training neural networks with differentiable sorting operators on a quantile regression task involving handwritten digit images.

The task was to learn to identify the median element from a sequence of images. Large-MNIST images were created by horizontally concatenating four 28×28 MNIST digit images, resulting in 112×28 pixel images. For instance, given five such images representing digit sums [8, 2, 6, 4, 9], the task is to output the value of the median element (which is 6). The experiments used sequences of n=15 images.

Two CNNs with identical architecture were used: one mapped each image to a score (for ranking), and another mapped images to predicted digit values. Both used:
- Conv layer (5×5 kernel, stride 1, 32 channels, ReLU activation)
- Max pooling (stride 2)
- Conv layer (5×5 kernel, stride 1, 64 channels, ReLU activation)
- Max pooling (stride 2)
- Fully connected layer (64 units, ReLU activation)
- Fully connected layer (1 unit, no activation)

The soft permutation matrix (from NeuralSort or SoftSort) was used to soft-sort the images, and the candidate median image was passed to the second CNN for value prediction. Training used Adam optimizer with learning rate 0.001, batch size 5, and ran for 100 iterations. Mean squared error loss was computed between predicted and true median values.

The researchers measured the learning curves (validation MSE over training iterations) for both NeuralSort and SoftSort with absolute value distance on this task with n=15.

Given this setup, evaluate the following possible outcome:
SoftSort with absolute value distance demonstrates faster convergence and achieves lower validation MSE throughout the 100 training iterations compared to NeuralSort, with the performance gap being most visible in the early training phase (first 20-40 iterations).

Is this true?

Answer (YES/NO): NO